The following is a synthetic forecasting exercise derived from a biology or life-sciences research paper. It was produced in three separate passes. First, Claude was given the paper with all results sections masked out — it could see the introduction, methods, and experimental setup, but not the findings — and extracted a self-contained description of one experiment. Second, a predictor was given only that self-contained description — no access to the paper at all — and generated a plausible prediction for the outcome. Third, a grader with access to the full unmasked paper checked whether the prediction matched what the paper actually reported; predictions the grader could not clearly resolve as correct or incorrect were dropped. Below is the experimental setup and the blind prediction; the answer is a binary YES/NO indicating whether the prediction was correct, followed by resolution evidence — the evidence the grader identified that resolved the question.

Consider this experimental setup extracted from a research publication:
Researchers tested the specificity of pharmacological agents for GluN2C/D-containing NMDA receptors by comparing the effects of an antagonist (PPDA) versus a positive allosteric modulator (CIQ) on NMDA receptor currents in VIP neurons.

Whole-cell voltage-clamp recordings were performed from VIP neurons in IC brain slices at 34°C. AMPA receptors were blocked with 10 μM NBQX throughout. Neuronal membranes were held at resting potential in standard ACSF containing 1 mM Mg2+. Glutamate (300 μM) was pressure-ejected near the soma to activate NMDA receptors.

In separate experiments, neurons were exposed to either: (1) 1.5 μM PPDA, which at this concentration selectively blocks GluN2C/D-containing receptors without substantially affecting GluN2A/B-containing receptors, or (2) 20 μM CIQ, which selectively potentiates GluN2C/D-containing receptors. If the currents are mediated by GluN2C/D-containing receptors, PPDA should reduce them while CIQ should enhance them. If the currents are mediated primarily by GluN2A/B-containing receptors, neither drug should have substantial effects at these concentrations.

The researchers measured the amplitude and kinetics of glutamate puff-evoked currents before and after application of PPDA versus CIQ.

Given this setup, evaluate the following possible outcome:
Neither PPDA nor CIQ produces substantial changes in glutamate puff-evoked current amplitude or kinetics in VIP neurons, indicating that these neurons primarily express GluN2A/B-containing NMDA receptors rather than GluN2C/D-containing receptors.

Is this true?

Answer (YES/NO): NO